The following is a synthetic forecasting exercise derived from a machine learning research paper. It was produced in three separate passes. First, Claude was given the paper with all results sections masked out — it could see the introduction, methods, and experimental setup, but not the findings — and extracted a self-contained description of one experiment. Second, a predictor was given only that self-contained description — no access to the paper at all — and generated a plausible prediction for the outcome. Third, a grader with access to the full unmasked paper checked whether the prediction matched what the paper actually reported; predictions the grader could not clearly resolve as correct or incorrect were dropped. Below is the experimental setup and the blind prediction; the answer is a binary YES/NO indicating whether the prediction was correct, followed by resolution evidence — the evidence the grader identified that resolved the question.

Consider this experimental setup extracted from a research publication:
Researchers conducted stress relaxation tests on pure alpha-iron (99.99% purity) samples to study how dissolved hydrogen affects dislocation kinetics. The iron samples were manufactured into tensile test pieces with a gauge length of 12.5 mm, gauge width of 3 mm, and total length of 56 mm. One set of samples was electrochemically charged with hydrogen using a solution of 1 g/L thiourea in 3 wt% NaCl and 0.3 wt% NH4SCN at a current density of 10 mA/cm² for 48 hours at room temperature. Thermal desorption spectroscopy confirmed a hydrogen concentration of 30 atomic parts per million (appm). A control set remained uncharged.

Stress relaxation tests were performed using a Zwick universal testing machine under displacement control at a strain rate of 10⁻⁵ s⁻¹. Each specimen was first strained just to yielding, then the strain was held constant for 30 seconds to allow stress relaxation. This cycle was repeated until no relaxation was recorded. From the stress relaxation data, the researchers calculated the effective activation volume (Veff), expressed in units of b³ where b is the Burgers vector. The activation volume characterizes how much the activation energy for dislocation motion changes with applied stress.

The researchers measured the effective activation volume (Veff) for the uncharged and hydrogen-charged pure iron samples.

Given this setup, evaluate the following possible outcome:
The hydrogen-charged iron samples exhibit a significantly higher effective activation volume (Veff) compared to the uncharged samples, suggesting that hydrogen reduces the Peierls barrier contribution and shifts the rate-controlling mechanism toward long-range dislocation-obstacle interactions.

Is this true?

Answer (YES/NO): NO